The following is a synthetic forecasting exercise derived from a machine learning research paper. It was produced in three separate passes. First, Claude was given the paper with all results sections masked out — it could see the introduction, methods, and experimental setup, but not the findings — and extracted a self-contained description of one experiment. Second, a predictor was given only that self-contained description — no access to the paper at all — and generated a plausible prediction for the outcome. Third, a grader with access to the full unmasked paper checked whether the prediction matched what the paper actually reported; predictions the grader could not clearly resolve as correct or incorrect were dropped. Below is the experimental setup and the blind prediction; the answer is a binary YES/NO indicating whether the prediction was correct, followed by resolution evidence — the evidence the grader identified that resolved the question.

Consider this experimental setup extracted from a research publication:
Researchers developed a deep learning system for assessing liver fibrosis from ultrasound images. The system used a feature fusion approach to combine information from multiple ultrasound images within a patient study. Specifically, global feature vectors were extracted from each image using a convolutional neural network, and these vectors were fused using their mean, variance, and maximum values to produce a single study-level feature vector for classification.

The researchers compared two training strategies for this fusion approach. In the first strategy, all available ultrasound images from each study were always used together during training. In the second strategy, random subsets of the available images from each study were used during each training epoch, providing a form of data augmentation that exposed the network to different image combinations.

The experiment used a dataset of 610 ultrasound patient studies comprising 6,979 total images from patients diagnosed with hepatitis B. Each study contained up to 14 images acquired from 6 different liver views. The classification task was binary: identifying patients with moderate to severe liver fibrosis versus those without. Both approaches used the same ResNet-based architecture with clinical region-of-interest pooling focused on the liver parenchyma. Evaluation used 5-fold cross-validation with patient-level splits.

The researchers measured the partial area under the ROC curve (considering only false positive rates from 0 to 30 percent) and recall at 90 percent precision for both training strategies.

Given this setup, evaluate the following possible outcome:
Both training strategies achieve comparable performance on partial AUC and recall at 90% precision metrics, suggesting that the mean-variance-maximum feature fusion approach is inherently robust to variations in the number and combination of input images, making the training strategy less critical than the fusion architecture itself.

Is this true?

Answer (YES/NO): NO